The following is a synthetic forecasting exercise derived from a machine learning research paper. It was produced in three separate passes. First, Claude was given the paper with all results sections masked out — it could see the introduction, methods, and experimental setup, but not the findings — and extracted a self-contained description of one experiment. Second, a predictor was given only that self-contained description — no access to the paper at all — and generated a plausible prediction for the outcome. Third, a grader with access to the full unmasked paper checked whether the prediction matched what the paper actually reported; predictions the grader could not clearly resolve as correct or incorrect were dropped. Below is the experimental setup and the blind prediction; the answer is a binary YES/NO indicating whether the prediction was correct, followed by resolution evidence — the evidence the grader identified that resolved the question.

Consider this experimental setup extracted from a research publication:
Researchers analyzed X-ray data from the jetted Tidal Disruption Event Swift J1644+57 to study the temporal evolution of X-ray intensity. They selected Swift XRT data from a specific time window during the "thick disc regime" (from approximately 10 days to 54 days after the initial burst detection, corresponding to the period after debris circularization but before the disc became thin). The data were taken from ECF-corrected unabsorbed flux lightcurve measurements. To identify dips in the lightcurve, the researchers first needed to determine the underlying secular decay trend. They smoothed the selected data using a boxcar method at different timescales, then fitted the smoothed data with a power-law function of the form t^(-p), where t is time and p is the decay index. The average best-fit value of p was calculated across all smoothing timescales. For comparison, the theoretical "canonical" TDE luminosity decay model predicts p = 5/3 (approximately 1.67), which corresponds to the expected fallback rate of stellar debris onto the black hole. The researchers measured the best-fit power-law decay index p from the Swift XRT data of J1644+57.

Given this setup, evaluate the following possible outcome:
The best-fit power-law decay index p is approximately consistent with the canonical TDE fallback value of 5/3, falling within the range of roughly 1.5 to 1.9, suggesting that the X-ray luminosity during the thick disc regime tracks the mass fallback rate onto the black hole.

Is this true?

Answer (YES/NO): NO